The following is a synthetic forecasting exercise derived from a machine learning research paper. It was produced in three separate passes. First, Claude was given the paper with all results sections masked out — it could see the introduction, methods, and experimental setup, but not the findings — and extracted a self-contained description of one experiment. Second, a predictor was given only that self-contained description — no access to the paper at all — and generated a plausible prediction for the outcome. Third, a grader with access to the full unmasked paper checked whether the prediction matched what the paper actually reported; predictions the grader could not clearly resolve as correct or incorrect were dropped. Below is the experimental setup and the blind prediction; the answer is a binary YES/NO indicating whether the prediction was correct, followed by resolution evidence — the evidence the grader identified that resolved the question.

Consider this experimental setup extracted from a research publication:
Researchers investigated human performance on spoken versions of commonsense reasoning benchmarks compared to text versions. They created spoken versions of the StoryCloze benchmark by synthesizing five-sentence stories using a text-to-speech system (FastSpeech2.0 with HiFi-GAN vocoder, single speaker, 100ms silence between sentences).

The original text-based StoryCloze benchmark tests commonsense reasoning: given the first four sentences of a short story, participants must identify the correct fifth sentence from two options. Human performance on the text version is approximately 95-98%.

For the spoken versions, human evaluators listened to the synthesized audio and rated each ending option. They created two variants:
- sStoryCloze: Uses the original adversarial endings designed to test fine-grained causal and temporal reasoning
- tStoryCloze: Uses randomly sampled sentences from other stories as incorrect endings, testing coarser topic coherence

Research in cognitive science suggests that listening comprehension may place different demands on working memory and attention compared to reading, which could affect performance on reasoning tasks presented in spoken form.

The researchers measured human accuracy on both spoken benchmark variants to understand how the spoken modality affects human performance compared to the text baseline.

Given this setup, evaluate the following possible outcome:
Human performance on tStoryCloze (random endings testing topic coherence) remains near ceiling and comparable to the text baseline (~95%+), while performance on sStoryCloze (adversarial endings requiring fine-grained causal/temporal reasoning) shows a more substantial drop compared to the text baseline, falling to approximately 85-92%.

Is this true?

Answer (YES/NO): NO